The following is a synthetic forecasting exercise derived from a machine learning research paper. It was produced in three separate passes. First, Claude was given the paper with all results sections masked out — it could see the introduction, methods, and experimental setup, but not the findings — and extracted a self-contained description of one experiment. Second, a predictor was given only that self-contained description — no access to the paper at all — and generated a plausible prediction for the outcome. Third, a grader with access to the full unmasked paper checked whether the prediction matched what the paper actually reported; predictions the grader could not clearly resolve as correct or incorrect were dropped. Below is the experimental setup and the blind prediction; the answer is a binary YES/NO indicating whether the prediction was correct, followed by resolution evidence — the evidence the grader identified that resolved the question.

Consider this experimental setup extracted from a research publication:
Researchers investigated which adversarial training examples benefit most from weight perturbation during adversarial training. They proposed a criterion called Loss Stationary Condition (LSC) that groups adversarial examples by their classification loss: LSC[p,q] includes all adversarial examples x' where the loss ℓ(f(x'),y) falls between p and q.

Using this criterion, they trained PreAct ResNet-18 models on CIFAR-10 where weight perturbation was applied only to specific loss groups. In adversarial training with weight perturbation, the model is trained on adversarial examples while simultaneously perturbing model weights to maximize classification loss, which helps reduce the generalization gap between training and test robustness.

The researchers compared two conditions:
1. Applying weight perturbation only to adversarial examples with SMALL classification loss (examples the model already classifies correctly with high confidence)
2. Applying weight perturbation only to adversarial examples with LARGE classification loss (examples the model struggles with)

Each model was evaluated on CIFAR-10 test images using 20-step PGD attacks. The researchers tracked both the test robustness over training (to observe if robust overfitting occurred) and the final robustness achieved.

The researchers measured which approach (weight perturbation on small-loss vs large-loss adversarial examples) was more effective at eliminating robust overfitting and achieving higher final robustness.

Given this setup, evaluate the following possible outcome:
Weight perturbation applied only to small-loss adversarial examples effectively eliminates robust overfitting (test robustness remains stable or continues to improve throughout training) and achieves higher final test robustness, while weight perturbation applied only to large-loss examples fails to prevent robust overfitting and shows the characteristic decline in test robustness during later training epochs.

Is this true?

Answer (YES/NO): YES